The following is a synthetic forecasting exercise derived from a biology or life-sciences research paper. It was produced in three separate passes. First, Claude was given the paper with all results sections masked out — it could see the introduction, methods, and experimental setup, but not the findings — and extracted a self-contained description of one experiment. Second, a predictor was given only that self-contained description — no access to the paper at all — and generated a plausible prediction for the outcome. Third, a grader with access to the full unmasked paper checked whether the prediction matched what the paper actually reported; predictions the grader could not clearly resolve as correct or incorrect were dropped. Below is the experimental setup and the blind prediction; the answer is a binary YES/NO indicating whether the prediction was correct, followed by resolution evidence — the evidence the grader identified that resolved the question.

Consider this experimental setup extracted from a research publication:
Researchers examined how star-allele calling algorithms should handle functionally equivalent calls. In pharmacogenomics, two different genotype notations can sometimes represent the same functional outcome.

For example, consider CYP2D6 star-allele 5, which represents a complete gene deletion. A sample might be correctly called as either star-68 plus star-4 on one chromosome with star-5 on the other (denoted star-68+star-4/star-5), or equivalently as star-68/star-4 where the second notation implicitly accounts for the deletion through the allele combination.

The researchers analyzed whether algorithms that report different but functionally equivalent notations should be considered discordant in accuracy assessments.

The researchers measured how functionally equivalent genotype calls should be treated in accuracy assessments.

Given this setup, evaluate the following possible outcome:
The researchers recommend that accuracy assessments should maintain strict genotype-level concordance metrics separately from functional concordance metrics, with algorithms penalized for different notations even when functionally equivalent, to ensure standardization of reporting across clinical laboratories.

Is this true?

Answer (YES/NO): NO